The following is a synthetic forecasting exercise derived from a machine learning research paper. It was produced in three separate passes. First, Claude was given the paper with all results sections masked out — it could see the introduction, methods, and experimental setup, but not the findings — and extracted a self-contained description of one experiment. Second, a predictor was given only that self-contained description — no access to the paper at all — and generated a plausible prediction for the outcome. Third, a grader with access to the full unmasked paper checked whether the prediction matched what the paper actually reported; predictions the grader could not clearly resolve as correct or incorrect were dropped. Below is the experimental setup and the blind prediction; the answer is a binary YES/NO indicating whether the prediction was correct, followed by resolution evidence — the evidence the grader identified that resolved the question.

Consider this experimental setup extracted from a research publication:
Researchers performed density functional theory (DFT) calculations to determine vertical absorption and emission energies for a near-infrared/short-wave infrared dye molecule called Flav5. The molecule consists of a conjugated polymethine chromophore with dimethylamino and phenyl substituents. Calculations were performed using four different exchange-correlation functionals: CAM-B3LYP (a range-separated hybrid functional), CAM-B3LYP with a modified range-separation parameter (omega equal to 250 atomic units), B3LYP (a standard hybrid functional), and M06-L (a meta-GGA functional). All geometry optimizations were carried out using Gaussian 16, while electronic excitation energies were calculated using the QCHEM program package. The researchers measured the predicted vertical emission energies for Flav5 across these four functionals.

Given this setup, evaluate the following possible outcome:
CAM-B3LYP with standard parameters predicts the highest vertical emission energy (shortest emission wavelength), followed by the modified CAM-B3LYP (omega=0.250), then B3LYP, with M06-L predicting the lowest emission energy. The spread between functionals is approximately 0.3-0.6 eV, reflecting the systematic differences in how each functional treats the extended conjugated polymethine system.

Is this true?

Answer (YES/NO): NO